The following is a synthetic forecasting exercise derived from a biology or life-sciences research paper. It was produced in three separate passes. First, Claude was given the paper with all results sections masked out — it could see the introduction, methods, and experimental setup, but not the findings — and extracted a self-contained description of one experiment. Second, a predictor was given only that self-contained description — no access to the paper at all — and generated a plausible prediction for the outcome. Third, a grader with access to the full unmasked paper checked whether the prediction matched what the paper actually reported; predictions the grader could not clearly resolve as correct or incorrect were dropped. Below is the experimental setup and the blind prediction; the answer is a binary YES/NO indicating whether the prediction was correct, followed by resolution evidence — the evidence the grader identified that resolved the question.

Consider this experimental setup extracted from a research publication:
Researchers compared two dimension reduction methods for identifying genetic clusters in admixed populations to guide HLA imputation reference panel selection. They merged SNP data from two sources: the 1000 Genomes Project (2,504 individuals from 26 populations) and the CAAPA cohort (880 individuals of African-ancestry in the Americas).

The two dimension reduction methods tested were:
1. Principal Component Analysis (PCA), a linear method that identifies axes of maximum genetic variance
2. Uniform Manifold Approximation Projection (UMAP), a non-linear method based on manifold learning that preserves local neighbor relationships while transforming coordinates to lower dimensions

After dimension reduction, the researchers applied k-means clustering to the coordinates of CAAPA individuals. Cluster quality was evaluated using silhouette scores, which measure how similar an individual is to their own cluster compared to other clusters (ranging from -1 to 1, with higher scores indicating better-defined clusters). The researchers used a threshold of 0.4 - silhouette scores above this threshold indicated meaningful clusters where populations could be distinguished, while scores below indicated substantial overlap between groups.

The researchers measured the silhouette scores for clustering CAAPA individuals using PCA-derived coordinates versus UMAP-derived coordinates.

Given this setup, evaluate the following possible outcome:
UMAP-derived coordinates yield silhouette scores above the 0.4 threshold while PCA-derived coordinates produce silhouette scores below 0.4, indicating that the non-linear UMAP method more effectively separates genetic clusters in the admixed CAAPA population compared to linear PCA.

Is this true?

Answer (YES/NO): NO